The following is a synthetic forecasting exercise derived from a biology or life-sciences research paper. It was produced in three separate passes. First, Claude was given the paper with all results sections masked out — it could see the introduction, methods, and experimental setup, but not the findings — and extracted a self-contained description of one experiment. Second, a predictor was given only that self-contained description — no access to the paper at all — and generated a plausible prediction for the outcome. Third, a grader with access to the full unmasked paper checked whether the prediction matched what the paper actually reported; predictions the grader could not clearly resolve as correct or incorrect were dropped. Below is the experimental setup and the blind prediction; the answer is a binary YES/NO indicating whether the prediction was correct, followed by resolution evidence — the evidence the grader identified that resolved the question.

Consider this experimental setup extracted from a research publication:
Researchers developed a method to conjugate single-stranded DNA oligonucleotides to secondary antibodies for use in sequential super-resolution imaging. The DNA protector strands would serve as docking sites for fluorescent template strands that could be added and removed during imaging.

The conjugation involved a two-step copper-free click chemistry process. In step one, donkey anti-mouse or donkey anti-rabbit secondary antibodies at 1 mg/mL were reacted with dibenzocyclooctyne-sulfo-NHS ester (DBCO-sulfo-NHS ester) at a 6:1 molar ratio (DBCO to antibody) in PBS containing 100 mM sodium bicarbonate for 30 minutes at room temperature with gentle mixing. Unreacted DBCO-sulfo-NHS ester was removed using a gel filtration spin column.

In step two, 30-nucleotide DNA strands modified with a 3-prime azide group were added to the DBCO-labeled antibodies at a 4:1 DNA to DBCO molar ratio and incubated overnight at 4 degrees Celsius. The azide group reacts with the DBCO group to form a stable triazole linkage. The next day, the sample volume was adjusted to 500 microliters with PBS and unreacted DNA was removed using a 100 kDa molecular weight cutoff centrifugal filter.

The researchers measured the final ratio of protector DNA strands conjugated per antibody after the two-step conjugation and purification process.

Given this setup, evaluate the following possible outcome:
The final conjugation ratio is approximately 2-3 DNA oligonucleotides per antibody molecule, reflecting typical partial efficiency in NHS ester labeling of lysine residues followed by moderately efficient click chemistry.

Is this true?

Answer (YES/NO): NO